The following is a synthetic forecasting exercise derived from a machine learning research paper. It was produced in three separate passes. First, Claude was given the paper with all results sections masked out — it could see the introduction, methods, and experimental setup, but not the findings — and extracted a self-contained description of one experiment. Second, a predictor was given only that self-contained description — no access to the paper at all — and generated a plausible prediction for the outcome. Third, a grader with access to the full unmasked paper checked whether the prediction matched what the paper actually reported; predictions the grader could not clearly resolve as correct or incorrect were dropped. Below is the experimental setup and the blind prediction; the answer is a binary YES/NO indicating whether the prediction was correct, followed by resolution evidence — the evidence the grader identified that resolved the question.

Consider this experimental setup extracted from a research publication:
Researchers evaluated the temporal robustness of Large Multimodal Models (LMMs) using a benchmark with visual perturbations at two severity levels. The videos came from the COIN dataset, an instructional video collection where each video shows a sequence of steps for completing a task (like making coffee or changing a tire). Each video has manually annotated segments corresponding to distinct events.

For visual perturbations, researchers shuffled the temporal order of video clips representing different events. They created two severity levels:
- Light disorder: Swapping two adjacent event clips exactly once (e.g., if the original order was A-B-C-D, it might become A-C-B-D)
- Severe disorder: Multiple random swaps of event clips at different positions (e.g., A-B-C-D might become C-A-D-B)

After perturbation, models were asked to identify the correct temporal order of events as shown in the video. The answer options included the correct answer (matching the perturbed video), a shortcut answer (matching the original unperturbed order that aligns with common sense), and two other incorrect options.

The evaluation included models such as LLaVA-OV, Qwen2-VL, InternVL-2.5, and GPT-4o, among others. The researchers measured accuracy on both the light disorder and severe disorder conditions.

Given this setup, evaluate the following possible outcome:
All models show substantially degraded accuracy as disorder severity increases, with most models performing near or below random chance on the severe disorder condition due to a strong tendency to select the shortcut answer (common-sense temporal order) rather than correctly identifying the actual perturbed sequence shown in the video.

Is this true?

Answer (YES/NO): NO